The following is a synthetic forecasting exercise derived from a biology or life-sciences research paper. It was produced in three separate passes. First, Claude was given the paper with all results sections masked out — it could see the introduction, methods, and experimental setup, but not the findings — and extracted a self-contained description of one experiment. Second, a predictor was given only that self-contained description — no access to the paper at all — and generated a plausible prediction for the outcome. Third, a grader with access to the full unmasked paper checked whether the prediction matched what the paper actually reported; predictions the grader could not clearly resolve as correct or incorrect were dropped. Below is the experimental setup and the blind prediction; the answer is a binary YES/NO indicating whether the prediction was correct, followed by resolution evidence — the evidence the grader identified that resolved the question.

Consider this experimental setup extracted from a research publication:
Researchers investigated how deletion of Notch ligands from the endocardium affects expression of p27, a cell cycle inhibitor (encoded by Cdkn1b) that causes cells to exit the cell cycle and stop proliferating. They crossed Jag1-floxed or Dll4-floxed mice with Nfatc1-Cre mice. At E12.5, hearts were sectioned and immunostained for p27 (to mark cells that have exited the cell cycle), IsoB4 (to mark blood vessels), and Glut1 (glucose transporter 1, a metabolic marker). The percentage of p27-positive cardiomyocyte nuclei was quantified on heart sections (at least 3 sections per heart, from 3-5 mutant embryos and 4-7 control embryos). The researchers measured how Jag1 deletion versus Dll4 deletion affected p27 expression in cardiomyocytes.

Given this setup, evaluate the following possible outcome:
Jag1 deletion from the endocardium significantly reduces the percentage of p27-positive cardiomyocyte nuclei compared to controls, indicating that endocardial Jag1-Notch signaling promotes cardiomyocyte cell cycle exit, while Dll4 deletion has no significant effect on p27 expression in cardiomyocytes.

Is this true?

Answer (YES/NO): NO